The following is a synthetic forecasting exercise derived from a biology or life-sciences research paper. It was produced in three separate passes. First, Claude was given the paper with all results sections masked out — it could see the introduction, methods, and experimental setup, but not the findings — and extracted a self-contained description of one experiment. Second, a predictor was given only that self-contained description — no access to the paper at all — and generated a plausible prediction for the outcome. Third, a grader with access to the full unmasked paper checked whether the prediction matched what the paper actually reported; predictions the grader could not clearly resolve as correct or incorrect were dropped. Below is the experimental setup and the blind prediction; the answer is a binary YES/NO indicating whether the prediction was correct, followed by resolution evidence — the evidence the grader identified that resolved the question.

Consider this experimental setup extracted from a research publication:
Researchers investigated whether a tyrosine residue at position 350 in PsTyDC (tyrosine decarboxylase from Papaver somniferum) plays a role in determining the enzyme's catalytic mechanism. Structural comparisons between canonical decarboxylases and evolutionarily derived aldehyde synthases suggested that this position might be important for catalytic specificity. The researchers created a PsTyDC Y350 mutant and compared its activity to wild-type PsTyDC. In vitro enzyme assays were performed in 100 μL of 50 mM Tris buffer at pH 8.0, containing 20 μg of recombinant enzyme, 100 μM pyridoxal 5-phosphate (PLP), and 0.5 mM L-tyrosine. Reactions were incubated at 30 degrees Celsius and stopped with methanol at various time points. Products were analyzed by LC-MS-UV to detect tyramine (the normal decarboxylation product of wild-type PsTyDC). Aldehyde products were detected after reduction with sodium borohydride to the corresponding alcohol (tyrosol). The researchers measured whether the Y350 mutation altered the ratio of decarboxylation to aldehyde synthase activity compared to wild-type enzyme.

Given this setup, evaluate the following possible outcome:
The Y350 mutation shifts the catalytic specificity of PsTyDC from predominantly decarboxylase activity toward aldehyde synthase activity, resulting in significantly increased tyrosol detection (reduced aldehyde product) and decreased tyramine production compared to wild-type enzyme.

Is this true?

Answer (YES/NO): YES